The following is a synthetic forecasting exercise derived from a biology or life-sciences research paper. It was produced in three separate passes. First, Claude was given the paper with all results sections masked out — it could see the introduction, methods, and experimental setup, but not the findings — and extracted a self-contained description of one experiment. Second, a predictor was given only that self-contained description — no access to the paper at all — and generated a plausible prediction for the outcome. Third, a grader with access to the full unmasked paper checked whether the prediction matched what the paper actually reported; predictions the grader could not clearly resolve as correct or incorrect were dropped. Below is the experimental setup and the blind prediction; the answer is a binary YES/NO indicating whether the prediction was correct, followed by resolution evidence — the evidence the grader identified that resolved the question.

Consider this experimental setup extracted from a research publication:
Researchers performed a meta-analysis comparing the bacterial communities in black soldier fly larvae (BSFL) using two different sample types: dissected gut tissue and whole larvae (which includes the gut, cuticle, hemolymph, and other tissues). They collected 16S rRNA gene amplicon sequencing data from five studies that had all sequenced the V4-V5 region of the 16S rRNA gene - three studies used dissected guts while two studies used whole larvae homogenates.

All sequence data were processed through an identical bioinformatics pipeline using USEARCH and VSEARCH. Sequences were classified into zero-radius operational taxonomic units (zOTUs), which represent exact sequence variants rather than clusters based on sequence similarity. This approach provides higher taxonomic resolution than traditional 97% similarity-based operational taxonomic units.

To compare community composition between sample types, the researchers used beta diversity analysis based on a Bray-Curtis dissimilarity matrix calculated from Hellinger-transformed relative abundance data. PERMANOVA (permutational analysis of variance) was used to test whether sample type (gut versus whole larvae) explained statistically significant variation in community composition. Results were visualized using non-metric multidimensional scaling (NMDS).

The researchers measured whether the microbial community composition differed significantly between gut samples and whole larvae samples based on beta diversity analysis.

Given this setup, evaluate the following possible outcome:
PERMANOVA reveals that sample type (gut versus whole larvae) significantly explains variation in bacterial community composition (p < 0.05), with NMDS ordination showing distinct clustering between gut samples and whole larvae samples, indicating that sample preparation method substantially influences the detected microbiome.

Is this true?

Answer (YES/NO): NO